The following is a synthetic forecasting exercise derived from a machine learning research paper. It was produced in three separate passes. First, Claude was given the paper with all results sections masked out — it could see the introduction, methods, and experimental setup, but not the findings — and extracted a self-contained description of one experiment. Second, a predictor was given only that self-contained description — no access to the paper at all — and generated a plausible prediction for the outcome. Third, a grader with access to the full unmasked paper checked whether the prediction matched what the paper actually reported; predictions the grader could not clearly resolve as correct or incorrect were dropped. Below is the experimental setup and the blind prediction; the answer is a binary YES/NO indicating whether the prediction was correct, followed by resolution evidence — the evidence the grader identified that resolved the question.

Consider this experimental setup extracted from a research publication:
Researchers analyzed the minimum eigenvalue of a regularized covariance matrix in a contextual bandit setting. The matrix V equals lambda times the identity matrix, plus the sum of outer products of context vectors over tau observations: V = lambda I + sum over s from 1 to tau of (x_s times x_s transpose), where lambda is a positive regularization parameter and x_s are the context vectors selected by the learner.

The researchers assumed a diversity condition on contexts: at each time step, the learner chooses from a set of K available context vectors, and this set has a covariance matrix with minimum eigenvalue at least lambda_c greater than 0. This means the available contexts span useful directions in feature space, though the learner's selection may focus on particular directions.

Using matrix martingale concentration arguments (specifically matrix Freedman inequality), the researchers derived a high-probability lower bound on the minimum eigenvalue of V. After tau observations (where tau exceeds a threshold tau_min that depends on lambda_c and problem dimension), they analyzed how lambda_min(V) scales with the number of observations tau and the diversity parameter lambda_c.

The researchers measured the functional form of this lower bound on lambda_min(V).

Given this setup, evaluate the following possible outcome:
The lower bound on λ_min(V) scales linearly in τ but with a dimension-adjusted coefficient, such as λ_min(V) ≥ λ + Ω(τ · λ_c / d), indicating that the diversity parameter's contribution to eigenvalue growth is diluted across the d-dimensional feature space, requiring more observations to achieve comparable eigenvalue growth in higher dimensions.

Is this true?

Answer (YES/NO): NO